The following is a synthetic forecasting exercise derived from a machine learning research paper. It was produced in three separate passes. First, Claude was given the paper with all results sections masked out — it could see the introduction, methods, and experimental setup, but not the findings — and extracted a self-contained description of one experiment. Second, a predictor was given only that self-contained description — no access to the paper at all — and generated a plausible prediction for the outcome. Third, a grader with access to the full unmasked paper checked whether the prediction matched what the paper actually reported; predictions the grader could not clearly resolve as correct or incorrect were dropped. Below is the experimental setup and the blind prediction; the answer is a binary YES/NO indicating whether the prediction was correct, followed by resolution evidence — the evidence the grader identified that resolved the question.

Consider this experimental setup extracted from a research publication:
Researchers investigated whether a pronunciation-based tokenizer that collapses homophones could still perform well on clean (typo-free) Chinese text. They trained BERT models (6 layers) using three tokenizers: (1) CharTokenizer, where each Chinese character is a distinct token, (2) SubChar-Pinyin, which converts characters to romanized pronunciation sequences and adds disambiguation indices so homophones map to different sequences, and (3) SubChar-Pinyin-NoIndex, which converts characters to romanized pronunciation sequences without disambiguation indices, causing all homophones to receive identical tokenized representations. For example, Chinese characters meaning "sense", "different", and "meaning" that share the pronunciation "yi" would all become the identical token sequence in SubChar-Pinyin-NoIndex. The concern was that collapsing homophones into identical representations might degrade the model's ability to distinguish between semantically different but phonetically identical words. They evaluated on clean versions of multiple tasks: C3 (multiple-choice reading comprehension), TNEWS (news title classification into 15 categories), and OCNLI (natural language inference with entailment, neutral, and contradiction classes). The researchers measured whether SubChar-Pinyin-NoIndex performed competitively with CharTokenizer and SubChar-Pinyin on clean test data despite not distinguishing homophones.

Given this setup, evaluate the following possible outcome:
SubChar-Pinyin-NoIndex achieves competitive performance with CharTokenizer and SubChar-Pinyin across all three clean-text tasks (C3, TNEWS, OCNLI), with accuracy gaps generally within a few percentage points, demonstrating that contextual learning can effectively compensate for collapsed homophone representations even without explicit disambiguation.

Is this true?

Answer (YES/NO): YES